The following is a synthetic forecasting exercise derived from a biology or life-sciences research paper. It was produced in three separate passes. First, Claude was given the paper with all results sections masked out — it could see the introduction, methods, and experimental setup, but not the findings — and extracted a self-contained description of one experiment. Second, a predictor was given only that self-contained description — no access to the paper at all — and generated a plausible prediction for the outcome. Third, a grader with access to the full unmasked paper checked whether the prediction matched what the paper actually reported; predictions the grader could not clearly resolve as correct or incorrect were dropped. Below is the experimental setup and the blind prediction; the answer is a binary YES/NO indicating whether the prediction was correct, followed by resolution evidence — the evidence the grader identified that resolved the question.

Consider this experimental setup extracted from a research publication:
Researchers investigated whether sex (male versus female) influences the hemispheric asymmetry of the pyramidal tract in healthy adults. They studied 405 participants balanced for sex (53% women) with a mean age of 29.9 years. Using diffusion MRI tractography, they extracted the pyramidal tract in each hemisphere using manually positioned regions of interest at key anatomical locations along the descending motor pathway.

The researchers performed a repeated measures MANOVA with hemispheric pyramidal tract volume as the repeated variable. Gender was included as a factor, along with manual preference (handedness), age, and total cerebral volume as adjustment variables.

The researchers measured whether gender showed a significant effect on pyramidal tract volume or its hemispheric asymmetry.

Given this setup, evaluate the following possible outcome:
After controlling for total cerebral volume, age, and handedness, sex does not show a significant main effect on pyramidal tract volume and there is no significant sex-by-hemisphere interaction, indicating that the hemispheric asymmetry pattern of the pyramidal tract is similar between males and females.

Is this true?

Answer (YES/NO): NO